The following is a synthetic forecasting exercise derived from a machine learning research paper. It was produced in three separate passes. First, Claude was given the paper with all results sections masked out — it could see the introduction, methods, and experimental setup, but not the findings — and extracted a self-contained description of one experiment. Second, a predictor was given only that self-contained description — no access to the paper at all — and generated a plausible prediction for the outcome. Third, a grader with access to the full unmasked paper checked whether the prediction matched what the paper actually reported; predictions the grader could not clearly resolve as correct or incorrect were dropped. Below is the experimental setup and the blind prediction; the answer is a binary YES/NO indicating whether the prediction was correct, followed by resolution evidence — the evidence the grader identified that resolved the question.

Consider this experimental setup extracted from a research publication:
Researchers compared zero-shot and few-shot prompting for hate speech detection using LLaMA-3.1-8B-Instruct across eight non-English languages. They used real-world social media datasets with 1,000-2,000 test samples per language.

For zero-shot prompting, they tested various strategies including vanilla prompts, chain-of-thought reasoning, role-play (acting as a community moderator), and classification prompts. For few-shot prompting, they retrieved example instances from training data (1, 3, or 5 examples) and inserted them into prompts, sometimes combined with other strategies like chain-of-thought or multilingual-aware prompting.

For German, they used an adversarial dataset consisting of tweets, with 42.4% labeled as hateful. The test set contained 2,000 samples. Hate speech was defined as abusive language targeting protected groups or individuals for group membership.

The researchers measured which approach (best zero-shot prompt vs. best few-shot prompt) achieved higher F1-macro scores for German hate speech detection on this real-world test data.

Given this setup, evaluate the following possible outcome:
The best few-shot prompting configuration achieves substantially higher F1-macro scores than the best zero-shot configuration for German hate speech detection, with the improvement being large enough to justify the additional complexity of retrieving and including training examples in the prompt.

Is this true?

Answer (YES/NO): YES